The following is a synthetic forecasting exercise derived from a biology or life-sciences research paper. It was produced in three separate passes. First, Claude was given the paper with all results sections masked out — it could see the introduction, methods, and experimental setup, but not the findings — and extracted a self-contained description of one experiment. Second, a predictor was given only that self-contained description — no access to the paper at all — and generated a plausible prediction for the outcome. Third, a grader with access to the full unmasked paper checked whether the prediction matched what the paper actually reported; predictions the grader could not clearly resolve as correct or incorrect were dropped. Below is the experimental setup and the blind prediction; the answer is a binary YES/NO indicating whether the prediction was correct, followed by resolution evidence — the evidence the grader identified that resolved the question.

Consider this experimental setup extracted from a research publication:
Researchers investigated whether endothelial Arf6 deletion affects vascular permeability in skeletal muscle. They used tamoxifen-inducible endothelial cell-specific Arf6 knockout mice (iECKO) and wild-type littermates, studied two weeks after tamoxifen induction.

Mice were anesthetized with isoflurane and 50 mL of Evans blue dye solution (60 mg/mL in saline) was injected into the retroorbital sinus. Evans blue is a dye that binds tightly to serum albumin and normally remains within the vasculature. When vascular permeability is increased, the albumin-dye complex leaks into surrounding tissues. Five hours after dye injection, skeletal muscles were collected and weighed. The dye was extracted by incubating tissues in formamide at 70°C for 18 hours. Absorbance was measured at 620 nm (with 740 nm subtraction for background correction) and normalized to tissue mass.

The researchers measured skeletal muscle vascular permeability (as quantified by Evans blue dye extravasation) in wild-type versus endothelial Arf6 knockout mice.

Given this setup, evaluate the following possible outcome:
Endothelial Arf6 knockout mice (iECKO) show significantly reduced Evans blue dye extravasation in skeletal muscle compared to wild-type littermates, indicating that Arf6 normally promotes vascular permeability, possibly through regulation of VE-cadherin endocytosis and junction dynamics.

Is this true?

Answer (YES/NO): NO